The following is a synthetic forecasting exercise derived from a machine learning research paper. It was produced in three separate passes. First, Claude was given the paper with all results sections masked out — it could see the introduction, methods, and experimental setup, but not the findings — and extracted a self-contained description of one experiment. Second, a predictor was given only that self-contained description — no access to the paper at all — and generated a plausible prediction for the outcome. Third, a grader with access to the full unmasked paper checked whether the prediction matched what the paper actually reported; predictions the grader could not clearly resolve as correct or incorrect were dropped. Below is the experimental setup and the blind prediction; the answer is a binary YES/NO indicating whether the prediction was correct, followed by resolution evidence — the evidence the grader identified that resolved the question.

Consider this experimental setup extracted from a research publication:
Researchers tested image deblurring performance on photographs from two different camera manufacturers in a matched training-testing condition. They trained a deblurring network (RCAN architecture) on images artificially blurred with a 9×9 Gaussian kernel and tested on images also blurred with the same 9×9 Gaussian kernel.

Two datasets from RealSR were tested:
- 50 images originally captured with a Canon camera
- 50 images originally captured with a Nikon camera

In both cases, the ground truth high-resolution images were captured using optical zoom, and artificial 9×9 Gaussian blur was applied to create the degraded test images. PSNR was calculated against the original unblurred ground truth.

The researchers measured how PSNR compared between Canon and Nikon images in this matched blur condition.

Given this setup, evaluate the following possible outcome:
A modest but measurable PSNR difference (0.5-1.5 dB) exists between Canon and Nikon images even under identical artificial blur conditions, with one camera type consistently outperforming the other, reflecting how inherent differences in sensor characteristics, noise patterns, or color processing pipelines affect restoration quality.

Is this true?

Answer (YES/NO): NO